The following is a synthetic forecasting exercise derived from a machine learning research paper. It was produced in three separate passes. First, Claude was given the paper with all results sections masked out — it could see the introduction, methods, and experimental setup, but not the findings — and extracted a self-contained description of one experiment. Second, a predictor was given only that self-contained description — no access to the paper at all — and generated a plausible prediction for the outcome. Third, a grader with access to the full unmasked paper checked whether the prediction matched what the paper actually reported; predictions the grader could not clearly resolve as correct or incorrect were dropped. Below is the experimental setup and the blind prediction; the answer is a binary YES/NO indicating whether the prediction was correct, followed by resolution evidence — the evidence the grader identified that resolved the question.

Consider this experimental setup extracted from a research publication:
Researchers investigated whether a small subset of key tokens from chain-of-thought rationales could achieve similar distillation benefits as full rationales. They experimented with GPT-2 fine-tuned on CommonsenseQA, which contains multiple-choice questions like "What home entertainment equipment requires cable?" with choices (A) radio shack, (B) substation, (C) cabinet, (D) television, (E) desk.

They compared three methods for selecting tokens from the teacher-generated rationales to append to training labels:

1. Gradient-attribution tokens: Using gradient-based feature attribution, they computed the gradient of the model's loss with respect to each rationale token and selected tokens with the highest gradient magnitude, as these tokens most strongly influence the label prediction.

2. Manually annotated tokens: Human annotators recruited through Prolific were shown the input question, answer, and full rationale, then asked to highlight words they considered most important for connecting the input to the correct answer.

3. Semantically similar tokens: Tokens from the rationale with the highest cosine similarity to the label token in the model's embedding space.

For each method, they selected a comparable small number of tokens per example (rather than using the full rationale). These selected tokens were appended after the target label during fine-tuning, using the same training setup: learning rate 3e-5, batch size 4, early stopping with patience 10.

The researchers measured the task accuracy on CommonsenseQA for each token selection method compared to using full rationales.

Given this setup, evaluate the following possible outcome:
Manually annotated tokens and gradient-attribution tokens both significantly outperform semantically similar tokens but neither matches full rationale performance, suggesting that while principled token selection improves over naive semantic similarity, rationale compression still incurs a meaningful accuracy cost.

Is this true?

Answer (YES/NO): NO